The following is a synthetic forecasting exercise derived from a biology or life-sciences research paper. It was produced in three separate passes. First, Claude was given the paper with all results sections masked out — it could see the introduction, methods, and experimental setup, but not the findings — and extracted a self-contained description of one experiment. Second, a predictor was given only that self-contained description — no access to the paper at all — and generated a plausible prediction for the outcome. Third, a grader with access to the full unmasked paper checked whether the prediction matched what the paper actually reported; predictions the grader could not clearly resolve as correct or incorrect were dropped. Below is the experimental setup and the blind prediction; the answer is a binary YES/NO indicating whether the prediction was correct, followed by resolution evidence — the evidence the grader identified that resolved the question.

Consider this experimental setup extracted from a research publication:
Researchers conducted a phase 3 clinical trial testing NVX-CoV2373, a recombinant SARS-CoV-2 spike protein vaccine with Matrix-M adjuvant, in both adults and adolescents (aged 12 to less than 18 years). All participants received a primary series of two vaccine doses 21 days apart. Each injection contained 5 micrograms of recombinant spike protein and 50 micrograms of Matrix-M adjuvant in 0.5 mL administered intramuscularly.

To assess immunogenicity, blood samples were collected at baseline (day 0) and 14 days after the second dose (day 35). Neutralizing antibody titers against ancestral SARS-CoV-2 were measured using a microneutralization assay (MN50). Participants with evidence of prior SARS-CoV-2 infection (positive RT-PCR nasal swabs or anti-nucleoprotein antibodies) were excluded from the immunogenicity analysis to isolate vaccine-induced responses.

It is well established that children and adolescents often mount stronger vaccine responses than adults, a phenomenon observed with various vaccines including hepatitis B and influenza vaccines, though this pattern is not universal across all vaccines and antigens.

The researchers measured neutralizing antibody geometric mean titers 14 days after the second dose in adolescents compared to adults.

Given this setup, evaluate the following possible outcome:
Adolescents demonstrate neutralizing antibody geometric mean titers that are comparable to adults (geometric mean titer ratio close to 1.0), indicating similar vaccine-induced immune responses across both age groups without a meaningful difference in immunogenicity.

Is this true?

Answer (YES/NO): NO